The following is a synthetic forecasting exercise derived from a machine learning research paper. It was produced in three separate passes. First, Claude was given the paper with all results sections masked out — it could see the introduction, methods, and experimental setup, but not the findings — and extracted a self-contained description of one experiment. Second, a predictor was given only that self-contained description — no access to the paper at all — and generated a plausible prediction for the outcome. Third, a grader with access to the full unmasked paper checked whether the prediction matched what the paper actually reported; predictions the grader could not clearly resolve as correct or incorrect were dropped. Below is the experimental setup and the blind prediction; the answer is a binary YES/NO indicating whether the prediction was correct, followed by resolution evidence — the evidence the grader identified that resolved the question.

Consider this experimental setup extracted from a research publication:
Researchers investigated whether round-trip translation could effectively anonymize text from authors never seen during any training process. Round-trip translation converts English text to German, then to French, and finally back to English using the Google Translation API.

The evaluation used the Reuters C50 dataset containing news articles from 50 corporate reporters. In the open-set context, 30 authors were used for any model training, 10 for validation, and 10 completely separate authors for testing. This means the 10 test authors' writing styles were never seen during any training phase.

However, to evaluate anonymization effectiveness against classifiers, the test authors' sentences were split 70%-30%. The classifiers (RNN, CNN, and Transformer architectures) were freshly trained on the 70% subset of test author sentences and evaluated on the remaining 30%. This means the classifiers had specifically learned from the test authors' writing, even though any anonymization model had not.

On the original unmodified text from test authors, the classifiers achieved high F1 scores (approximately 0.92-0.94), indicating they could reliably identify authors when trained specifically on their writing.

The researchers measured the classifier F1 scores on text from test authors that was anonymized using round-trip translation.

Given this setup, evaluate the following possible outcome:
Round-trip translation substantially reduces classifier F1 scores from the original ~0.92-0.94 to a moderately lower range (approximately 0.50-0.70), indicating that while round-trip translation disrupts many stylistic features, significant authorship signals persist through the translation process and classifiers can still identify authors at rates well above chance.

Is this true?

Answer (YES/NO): NO